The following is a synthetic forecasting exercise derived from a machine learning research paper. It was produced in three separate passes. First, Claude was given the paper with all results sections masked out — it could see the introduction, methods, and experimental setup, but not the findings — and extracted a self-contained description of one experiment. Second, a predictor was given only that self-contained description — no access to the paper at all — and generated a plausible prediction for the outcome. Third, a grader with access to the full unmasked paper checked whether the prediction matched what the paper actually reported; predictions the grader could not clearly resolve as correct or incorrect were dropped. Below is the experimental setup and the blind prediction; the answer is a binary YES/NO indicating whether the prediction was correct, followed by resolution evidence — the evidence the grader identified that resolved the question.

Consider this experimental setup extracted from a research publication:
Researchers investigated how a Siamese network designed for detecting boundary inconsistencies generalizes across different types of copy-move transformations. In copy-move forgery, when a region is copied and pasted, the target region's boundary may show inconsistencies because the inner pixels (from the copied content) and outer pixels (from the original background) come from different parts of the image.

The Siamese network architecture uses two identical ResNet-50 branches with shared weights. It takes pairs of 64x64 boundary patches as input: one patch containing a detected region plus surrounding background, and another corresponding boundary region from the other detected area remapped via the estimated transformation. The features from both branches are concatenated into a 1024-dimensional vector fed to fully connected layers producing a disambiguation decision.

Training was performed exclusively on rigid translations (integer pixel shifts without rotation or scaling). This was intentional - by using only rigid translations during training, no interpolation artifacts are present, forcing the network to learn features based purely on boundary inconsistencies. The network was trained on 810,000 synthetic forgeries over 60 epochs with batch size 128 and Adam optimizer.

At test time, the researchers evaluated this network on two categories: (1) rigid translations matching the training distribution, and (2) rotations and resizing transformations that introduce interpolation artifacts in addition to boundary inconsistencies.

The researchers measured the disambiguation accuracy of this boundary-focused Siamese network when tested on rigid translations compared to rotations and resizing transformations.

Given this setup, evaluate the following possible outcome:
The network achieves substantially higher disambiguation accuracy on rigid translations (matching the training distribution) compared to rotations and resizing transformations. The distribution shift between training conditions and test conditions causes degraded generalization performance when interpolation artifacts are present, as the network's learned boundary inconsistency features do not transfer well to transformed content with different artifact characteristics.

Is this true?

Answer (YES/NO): NO